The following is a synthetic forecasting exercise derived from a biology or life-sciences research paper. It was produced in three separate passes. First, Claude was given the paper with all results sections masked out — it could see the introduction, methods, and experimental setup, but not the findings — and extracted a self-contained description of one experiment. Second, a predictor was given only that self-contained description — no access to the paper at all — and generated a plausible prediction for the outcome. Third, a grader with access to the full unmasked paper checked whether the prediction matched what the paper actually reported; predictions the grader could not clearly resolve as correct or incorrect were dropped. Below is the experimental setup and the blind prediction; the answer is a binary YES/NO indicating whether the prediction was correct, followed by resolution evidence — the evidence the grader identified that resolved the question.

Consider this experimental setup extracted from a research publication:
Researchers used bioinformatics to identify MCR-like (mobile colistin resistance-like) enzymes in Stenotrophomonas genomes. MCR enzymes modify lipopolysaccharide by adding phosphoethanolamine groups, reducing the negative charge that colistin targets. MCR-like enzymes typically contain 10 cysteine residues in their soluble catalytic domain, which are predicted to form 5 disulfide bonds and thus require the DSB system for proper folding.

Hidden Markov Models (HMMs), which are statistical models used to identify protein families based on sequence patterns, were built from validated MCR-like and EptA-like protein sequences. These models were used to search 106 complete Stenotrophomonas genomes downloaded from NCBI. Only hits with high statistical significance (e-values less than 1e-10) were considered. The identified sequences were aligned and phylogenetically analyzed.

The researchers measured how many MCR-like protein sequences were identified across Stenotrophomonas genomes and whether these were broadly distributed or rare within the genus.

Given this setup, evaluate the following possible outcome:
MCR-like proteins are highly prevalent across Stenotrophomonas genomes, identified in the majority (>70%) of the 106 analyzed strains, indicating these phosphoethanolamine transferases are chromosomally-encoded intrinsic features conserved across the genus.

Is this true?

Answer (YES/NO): YES